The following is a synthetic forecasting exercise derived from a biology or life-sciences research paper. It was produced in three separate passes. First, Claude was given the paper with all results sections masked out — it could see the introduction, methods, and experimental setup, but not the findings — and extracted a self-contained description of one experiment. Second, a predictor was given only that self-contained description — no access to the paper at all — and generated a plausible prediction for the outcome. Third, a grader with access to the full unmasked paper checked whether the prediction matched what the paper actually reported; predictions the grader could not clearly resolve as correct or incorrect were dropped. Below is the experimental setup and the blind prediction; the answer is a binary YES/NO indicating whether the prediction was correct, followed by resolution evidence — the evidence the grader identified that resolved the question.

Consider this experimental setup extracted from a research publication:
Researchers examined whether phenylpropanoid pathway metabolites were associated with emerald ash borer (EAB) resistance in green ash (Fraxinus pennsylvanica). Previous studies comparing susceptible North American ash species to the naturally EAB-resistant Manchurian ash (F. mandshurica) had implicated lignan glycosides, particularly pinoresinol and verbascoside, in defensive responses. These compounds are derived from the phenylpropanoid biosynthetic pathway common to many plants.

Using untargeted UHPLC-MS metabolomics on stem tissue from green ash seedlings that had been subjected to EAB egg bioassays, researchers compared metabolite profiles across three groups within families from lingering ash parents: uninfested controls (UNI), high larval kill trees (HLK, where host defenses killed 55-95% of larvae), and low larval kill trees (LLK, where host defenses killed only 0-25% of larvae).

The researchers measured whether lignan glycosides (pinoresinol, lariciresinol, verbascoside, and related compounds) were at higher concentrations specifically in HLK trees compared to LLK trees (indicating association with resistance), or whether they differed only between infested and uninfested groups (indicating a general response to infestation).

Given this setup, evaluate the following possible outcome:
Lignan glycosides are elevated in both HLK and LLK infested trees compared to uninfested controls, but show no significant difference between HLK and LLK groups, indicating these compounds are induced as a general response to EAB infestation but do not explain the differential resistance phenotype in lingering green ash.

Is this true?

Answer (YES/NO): NO